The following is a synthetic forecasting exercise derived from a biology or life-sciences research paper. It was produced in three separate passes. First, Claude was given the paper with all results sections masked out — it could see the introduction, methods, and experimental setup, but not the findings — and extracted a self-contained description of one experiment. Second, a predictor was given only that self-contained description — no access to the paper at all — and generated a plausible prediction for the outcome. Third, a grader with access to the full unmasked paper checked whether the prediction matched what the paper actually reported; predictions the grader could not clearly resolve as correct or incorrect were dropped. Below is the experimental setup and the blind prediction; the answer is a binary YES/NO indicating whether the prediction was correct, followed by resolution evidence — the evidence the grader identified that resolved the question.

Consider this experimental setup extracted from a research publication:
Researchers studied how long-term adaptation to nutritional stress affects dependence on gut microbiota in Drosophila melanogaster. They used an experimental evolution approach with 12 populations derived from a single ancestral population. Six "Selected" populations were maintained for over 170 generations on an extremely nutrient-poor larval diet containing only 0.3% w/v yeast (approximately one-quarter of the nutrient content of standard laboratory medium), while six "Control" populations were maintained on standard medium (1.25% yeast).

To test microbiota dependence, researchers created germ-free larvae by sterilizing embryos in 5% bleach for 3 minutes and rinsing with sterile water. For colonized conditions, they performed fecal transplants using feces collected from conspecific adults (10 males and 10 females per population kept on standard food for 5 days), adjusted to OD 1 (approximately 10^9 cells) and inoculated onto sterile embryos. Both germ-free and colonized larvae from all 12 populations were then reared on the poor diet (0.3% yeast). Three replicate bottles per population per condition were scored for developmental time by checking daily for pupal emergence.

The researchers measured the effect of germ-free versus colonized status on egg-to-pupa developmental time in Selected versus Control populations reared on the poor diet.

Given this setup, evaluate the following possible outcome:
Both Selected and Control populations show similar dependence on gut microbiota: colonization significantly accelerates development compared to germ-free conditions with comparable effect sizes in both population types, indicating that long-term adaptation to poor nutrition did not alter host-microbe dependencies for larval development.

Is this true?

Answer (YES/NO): NO